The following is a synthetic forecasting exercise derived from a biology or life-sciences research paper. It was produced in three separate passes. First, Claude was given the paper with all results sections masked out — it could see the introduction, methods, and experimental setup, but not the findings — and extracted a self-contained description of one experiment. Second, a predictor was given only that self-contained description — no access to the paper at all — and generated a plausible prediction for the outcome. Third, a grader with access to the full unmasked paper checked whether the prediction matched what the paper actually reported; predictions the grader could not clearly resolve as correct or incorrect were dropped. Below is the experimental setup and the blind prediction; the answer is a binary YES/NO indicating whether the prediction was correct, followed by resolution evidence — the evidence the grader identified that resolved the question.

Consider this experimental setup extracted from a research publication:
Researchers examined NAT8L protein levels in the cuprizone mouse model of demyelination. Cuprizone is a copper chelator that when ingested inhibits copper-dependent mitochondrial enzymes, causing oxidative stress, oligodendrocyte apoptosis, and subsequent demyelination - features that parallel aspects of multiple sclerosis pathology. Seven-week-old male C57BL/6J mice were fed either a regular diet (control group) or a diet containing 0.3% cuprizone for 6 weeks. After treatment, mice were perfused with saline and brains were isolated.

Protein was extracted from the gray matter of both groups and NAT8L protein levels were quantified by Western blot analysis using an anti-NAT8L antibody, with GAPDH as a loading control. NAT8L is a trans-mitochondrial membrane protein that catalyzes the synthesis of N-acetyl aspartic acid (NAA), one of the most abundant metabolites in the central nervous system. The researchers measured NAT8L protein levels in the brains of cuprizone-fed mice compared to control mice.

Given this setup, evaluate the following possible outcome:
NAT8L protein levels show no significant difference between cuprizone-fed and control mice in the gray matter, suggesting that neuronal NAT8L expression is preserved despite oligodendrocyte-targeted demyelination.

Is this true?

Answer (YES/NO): NO